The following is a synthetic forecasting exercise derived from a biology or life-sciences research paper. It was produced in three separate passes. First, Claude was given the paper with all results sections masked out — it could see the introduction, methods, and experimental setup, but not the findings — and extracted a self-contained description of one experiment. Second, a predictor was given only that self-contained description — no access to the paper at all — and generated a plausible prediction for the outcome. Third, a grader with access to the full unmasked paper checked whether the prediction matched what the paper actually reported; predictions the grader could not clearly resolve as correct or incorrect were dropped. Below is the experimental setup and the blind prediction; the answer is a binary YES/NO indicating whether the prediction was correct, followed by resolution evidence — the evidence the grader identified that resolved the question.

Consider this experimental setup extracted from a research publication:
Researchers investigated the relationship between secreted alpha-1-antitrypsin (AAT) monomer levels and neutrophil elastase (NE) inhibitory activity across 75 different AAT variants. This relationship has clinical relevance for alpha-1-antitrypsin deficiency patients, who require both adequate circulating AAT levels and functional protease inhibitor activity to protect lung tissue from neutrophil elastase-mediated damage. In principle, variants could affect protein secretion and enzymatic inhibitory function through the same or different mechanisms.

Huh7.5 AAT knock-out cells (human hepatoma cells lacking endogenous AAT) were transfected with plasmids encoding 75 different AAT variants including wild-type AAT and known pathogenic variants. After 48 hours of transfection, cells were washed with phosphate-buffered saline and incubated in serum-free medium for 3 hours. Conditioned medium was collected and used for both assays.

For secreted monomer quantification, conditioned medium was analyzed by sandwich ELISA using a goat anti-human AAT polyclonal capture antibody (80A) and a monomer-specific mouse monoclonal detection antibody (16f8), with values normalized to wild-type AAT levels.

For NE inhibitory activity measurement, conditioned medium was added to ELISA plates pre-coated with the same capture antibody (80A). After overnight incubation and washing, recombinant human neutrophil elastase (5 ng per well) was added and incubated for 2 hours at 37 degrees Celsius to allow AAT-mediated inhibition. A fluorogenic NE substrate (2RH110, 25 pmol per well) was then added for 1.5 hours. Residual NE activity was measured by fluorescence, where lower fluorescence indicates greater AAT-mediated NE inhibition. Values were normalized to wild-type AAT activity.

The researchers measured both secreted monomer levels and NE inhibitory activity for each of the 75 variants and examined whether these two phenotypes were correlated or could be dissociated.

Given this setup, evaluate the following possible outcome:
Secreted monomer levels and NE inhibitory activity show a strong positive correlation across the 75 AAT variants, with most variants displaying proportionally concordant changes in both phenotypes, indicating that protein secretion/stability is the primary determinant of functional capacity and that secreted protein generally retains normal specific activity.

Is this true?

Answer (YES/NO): YES